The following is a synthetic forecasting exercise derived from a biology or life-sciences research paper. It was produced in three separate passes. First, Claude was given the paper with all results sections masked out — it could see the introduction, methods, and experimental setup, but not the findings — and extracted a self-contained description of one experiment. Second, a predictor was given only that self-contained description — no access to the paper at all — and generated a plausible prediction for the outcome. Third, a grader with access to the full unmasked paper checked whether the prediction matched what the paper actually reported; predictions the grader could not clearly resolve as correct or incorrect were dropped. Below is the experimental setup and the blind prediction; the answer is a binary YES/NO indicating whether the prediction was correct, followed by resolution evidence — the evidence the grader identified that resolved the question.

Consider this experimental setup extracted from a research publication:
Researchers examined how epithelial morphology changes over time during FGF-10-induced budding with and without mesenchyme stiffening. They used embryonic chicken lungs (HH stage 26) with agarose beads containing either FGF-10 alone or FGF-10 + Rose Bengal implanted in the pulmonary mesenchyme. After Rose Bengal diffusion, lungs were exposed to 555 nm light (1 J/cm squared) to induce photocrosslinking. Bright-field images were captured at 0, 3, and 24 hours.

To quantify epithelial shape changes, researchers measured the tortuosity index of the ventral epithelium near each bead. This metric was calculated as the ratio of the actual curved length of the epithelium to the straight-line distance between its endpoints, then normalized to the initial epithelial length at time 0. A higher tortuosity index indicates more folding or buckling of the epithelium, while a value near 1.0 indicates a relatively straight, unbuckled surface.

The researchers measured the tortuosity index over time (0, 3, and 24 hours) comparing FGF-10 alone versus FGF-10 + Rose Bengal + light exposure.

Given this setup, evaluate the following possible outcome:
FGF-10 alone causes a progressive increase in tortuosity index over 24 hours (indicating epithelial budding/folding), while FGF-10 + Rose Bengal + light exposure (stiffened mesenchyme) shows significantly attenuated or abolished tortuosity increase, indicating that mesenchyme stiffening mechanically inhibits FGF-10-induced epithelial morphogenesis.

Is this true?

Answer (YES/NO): YES